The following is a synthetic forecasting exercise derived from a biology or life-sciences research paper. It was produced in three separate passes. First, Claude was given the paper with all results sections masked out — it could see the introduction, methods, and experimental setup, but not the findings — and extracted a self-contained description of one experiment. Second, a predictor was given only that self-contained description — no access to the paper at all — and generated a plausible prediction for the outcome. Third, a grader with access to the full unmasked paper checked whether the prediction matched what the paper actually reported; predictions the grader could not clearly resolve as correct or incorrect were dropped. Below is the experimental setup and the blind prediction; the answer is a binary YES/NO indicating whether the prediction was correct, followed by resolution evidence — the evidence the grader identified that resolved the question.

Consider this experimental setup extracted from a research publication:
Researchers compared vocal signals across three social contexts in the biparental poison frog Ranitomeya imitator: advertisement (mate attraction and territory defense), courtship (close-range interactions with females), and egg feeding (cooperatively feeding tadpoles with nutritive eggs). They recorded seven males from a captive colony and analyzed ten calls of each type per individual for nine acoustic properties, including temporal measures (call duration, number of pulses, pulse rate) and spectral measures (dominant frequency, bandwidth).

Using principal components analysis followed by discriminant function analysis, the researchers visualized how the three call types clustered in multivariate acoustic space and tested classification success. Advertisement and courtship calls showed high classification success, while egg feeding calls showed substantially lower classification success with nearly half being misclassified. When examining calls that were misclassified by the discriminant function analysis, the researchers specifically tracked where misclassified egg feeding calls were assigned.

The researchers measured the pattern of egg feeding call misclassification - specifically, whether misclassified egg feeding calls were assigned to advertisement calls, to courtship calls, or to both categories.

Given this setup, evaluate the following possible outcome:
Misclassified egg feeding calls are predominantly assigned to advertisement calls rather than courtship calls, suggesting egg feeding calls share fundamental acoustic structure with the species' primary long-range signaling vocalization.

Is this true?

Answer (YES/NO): NO